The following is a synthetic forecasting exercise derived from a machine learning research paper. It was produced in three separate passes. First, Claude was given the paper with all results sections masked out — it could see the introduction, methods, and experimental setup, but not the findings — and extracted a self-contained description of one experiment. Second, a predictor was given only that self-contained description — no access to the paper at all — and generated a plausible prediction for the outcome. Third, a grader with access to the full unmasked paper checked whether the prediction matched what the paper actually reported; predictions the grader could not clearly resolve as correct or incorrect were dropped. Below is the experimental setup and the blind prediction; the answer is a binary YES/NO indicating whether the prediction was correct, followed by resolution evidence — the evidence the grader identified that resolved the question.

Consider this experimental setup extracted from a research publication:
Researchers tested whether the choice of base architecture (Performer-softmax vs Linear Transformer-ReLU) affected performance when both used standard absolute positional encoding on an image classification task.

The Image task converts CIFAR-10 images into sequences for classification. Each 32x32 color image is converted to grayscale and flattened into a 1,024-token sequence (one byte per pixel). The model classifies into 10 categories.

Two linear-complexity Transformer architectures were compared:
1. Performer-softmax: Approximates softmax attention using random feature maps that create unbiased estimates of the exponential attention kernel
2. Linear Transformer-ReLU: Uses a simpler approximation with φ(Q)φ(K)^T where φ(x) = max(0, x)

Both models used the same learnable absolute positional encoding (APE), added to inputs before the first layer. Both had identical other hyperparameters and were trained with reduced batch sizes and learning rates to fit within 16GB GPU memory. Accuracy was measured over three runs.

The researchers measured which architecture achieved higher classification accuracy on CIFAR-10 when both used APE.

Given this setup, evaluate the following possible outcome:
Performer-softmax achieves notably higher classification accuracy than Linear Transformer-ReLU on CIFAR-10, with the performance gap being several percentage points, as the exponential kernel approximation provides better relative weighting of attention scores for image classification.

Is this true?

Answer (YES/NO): NO